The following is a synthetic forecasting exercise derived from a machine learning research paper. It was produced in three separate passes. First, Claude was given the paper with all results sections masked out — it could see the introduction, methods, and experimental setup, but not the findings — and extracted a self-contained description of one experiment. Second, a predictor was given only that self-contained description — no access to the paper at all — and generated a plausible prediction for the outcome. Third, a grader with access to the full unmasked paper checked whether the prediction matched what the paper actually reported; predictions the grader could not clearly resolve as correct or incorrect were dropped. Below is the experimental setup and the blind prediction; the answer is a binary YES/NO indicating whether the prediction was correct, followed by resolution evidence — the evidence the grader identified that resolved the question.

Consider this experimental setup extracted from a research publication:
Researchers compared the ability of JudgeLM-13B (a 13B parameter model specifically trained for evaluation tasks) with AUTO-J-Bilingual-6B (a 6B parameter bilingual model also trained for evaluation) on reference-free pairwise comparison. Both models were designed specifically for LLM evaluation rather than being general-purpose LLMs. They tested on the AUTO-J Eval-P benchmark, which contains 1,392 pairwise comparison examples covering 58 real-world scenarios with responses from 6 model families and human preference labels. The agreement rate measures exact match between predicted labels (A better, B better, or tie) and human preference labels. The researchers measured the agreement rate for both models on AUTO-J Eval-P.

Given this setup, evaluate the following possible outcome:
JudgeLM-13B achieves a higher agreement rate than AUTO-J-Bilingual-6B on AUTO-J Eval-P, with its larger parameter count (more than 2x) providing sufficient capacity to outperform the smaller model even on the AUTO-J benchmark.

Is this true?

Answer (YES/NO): NO